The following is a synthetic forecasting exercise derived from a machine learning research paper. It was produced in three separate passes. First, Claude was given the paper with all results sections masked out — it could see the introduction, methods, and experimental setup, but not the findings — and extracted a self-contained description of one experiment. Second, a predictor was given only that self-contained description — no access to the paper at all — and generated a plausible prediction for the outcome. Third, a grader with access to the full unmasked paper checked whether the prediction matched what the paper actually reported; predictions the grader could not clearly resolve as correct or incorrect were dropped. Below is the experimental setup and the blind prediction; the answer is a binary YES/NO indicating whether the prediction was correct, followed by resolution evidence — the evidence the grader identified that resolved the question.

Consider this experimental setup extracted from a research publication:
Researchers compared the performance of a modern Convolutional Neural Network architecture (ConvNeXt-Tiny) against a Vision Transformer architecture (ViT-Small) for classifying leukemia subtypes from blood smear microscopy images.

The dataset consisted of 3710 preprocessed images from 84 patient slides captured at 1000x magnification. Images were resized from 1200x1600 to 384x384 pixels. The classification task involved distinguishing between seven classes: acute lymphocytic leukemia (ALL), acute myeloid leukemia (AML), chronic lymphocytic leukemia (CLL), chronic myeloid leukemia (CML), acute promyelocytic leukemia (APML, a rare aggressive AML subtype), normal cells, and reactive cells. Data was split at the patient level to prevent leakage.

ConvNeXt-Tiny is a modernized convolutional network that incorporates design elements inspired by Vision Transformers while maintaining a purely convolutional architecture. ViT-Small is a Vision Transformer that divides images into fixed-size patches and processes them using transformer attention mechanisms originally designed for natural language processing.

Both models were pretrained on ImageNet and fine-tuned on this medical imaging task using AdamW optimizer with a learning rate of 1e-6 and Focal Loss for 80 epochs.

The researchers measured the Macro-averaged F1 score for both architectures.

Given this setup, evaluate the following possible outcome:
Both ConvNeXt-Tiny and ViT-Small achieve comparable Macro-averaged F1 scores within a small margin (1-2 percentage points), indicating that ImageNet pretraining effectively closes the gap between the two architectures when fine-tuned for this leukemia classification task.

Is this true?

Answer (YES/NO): NO